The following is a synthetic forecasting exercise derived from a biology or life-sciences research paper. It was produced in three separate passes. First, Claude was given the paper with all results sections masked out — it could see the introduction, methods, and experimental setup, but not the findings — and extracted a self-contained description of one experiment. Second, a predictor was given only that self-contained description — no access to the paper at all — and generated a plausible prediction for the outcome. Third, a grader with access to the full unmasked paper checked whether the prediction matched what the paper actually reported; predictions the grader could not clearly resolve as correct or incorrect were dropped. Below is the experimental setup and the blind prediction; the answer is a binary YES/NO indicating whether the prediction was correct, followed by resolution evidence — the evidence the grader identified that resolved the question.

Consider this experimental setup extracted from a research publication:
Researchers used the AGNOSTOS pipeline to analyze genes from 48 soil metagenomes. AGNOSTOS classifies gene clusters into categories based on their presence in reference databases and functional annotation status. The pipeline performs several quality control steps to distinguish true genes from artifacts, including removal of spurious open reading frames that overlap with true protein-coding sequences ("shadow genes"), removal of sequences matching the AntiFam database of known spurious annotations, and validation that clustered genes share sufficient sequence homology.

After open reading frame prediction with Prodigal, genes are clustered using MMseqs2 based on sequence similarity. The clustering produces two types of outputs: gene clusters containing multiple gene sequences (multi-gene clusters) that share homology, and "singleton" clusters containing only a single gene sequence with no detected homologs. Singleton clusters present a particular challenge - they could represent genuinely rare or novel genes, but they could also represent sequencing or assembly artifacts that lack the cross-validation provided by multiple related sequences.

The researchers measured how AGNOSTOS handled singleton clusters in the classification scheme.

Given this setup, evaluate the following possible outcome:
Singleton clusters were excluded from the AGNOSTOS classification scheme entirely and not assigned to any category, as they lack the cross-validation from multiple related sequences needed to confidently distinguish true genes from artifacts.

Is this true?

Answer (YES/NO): YES